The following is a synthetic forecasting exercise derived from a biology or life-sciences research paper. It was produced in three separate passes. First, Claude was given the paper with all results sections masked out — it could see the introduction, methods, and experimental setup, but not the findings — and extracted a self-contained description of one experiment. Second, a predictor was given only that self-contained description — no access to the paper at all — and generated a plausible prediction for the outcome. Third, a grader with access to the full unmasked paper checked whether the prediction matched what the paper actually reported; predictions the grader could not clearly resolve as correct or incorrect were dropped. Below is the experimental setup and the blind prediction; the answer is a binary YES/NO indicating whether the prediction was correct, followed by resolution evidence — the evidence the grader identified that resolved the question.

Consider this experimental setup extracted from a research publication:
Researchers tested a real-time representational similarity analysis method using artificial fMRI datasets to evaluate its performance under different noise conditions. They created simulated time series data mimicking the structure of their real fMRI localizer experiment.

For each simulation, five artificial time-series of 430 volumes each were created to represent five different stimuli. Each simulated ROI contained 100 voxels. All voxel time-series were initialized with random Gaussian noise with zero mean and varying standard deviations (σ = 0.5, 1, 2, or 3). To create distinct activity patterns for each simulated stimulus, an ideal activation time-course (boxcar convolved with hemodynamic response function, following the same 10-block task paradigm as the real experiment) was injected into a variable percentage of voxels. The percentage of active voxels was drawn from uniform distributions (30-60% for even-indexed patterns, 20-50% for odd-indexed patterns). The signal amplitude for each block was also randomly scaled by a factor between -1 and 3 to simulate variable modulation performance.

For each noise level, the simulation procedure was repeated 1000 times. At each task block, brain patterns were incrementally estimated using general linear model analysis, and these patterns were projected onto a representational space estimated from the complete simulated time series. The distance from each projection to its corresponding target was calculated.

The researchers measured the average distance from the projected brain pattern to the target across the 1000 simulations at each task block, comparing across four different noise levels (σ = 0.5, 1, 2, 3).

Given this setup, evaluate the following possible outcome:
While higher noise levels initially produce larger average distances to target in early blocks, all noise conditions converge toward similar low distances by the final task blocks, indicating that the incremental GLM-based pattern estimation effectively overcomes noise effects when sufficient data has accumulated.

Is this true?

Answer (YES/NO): NO